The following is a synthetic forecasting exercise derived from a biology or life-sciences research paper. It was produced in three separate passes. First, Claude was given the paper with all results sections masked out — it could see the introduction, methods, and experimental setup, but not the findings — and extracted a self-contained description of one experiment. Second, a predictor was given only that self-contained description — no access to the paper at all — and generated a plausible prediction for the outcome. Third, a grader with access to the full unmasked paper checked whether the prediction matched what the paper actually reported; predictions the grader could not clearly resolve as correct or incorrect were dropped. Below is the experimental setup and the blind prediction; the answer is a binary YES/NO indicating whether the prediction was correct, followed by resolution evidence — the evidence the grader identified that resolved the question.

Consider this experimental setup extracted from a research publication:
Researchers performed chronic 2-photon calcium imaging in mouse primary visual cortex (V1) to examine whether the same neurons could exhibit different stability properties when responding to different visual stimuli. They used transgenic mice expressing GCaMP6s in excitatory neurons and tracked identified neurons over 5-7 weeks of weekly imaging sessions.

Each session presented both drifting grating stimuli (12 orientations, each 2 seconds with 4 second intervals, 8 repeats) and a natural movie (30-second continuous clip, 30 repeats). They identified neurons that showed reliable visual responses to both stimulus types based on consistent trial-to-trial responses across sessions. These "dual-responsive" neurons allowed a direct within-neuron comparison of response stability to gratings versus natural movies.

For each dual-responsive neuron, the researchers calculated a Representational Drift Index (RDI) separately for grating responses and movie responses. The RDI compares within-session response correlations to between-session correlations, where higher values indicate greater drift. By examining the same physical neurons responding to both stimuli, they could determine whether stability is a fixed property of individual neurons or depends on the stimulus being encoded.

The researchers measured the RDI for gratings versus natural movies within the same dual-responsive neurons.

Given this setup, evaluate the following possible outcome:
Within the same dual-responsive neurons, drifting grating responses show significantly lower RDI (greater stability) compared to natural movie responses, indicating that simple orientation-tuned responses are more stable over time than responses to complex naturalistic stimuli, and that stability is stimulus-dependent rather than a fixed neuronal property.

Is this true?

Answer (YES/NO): YES